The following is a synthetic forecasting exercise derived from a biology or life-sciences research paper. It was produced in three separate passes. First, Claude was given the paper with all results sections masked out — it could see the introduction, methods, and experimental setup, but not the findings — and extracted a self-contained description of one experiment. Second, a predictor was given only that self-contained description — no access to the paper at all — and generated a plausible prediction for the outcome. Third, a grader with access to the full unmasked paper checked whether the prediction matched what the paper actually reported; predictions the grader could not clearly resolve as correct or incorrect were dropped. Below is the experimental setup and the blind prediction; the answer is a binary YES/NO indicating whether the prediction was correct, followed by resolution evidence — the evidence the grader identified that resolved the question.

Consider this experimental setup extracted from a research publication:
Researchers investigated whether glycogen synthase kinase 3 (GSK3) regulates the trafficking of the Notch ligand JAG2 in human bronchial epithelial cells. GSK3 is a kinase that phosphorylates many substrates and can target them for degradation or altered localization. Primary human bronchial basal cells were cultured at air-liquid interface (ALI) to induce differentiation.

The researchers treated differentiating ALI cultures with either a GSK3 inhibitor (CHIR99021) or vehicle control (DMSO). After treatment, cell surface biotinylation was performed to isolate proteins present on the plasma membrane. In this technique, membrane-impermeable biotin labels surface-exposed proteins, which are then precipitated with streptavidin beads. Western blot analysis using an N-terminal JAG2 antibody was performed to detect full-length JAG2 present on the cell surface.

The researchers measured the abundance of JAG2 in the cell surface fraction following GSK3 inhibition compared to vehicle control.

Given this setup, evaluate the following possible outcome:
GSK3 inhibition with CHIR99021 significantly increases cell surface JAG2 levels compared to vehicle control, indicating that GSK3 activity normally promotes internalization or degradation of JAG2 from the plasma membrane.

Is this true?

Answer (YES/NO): NO